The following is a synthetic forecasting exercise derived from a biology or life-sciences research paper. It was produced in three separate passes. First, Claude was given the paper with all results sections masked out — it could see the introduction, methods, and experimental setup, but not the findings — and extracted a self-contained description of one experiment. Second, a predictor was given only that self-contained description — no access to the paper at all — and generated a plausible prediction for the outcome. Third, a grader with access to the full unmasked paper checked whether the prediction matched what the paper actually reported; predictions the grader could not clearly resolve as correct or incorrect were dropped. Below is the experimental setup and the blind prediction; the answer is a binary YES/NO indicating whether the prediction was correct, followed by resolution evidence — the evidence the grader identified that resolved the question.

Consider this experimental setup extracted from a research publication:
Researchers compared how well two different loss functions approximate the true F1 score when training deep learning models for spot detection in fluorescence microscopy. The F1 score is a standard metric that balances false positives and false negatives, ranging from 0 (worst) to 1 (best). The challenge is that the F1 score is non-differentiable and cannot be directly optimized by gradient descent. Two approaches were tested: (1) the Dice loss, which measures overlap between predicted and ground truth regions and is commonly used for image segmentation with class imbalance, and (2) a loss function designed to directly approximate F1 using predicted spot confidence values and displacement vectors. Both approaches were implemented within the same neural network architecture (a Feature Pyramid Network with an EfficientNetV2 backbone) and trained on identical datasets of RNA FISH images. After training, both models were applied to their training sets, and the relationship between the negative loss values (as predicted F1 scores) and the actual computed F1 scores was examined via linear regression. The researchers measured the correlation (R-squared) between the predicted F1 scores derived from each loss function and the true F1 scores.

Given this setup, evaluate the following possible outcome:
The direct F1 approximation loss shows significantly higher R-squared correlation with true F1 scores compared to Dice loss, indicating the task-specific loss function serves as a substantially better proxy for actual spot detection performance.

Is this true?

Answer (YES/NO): YES